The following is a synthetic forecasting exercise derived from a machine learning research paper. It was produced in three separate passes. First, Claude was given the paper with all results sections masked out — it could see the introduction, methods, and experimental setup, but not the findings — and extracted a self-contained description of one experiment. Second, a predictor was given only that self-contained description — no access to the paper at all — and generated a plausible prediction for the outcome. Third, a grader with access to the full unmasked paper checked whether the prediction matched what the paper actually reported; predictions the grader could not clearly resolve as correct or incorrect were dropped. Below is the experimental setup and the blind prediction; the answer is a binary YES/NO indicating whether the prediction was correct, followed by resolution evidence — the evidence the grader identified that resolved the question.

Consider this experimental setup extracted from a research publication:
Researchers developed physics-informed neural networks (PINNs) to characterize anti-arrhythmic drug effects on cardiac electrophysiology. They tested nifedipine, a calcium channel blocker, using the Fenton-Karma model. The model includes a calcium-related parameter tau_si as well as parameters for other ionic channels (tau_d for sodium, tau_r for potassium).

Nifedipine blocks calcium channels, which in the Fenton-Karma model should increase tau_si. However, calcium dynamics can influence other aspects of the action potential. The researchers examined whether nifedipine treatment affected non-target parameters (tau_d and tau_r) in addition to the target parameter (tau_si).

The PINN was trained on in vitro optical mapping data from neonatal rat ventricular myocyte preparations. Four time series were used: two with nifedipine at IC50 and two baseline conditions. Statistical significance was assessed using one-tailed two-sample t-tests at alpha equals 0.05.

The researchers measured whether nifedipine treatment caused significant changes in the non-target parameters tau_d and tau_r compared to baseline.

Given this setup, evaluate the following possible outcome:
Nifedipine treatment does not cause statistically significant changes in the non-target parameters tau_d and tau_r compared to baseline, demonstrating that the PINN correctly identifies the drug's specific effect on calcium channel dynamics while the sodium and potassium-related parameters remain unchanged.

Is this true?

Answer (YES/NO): YES